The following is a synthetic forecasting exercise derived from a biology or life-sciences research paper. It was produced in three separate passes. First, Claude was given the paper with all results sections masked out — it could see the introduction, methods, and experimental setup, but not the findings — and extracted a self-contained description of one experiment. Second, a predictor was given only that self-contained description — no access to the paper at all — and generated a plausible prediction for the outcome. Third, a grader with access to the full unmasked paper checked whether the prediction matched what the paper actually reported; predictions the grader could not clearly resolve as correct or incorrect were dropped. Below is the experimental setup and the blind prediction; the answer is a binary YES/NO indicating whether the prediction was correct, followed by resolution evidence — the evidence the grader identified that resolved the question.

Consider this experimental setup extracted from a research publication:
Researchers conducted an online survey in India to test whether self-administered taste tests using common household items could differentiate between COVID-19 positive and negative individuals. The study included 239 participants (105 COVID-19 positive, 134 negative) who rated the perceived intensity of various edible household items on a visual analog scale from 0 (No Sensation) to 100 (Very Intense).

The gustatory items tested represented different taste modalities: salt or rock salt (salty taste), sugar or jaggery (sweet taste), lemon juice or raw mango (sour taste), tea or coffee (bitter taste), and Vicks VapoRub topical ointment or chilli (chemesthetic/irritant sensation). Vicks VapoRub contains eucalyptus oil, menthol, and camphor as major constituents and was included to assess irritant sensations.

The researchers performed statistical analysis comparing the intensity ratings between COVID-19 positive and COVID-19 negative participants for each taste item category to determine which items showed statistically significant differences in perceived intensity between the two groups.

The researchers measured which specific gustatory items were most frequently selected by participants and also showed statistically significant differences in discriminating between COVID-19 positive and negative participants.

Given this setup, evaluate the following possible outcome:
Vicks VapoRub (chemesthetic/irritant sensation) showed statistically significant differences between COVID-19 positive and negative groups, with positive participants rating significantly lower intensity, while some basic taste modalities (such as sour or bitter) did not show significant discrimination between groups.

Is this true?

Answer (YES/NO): NO